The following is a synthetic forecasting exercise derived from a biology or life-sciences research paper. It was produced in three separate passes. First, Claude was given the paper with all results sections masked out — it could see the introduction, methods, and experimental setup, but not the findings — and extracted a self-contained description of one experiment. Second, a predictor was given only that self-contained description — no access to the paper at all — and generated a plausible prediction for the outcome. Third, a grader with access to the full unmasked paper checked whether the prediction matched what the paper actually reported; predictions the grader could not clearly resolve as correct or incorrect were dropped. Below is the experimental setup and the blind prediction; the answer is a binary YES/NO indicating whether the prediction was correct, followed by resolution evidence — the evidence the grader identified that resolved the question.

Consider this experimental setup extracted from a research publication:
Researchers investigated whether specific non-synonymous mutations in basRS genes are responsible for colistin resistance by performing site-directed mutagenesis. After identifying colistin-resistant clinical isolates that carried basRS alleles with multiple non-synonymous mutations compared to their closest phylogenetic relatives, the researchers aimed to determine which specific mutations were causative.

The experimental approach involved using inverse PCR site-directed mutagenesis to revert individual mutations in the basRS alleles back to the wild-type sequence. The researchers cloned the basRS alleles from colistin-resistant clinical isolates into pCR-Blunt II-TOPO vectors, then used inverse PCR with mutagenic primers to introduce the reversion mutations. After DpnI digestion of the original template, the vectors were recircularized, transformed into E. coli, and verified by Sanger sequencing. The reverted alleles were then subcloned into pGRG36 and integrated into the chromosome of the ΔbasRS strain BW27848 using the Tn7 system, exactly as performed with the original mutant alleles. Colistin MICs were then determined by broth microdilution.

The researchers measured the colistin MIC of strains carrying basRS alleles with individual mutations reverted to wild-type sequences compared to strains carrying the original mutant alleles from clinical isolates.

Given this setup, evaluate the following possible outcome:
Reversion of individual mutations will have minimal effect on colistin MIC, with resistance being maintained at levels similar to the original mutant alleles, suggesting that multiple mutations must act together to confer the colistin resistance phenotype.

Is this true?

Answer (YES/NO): NO